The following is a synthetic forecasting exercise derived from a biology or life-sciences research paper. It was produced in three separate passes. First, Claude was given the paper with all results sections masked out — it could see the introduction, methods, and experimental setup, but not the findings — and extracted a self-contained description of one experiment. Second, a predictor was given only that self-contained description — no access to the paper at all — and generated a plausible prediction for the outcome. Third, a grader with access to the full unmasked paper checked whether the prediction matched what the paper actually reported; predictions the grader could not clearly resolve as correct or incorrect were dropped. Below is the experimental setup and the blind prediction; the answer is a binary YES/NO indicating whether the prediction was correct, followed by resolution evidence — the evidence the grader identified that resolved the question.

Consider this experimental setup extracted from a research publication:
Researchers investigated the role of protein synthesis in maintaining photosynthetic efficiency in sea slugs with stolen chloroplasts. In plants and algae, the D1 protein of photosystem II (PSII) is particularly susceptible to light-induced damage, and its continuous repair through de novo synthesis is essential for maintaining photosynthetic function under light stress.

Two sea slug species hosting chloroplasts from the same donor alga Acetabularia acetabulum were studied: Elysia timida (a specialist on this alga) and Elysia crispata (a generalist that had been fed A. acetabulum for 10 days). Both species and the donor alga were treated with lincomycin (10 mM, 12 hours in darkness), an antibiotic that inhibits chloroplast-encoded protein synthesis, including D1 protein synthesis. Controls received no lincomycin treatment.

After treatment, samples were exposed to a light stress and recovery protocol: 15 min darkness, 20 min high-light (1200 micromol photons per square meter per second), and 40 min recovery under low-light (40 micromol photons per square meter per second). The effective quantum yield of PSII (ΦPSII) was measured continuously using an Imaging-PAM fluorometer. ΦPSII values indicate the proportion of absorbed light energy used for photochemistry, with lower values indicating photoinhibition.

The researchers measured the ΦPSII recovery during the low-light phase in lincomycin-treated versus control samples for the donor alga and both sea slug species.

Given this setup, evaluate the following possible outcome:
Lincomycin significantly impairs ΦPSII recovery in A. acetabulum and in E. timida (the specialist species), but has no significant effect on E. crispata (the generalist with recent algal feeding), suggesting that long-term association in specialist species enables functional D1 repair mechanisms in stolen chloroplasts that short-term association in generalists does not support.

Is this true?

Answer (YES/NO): NO